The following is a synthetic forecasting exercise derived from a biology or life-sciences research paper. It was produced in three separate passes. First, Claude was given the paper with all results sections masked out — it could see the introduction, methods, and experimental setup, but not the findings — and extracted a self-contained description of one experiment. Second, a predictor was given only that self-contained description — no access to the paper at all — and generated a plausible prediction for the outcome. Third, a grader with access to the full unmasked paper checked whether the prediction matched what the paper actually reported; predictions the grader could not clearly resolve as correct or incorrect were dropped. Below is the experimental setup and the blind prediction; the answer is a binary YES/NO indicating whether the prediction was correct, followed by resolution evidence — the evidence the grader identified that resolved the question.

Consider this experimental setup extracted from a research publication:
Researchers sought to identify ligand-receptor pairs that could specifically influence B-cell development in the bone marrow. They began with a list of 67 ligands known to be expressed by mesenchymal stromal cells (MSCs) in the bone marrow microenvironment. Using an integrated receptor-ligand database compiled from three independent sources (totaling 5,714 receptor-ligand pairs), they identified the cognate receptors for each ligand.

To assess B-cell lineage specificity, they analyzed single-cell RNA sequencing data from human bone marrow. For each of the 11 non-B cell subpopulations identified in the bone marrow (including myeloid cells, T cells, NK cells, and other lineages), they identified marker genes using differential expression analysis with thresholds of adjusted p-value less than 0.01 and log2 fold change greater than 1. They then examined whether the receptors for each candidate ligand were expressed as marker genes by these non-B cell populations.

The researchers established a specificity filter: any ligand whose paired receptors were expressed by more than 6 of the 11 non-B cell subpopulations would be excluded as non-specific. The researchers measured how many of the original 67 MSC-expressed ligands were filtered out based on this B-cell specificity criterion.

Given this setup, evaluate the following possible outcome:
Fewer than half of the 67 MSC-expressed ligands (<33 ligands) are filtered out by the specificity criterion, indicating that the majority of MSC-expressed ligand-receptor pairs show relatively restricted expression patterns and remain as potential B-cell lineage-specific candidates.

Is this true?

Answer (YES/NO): YES